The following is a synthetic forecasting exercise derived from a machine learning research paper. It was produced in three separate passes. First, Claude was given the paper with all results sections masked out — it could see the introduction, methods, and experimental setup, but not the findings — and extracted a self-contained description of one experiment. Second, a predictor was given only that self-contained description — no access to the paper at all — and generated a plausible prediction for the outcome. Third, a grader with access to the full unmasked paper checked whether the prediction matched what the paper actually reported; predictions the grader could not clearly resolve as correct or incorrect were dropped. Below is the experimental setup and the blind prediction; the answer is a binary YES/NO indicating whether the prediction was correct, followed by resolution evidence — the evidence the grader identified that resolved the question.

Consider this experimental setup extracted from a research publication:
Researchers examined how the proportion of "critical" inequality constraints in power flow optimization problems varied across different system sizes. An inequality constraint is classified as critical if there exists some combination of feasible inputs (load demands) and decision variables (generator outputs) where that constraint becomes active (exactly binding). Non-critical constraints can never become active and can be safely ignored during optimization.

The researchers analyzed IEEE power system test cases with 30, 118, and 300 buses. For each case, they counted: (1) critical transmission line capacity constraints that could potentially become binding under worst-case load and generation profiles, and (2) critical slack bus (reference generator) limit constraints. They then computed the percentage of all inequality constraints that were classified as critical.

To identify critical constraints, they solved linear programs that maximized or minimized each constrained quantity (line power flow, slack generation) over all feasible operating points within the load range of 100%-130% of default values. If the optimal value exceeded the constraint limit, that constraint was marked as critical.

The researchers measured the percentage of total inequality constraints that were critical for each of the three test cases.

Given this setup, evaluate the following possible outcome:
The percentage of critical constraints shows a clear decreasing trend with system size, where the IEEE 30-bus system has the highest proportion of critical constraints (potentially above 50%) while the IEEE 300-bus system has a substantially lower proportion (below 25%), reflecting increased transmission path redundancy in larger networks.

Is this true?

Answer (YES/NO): NO